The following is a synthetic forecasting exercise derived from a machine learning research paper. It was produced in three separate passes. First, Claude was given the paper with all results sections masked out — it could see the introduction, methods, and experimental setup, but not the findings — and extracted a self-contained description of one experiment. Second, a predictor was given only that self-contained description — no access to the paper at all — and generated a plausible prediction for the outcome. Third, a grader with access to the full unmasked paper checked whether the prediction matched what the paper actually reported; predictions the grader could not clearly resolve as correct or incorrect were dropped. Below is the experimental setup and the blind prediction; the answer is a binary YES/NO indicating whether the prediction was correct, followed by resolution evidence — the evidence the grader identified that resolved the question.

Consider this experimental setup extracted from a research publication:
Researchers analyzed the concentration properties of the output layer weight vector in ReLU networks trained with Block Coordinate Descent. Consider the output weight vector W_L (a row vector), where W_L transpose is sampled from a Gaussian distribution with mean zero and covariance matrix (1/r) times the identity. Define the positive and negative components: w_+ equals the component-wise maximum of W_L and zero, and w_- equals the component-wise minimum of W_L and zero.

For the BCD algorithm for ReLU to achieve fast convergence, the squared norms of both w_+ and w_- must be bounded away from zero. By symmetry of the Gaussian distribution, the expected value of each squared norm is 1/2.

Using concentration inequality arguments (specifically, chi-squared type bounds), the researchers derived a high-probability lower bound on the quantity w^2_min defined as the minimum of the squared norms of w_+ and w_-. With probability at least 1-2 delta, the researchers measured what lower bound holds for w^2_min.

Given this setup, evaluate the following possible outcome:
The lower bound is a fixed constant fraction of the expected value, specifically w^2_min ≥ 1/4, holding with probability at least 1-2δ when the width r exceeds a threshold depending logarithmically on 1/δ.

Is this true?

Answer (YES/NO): NO